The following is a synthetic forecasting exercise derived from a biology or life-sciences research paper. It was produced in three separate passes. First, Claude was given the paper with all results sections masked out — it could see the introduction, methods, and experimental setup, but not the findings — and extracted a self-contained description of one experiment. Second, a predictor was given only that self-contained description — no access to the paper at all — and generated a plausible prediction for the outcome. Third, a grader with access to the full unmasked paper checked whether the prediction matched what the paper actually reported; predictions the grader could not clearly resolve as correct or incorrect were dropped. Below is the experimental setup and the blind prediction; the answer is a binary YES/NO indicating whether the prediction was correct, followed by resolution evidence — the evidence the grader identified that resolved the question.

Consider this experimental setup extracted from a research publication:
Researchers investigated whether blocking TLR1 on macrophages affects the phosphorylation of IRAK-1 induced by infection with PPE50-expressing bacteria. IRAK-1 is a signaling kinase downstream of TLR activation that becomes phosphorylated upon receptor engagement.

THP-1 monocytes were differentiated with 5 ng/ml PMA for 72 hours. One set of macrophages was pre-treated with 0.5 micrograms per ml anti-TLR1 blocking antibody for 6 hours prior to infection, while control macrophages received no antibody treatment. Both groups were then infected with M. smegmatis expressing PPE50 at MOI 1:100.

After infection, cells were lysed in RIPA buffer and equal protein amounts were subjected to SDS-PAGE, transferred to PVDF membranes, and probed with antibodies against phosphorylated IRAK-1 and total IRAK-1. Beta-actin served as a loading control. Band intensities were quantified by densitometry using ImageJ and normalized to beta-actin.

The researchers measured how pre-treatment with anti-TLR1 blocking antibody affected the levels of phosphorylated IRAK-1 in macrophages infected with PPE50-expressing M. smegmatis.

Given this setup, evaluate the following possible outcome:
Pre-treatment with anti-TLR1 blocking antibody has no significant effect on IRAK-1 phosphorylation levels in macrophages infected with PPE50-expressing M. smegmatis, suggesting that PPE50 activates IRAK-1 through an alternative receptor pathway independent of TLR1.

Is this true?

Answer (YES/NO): NO